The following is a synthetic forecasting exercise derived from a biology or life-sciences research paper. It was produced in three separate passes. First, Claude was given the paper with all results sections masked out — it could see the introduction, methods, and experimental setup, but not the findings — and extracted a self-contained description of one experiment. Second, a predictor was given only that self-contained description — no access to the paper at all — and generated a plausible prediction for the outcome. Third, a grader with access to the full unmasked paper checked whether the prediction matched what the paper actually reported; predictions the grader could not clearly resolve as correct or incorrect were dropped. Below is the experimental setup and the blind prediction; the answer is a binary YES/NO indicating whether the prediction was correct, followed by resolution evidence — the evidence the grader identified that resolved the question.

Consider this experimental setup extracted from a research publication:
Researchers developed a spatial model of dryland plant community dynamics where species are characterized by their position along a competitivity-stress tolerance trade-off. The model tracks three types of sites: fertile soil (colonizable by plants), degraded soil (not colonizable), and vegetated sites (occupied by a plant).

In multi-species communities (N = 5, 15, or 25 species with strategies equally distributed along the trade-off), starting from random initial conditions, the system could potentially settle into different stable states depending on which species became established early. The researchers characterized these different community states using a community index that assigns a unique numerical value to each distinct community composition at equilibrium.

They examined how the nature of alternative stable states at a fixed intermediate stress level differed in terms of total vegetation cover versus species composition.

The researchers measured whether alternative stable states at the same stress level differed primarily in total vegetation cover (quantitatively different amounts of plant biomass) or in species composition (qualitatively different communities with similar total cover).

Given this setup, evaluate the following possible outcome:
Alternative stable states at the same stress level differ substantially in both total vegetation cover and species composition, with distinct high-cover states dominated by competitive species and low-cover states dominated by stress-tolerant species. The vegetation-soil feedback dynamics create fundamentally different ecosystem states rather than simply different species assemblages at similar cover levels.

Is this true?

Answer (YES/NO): NO